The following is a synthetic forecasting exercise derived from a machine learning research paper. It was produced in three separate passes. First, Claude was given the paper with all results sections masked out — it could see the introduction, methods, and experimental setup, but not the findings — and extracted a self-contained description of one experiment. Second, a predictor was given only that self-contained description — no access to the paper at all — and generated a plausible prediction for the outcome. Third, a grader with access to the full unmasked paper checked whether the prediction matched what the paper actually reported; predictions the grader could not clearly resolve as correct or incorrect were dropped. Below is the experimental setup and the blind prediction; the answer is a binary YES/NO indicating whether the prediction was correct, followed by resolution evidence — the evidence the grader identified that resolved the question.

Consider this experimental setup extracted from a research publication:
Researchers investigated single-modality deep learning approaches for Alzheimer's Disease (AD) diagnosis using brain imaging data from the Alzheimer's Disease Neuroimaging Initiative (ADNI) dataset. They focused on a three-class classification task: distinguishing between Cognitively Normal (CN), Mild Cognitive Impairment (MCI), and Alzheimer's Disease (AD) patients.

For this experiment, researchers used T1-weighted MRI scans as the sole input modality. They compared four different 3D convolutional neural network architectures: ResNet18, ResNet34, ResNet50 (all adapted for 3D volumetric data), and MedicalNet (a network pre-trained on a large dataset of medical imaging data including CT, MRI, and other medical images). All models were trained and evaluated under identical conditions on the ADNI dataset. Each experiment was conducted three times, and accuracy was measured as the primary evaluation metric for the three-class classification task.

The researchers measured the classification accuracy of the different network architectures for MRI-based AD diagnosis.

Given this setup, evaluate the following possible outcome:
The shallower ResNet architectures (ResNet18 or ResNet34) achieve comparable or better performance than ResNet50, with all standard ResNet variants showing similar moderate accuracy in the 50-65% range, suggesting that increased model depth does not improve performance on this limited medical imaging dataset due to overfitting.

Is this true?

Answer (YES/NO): NO